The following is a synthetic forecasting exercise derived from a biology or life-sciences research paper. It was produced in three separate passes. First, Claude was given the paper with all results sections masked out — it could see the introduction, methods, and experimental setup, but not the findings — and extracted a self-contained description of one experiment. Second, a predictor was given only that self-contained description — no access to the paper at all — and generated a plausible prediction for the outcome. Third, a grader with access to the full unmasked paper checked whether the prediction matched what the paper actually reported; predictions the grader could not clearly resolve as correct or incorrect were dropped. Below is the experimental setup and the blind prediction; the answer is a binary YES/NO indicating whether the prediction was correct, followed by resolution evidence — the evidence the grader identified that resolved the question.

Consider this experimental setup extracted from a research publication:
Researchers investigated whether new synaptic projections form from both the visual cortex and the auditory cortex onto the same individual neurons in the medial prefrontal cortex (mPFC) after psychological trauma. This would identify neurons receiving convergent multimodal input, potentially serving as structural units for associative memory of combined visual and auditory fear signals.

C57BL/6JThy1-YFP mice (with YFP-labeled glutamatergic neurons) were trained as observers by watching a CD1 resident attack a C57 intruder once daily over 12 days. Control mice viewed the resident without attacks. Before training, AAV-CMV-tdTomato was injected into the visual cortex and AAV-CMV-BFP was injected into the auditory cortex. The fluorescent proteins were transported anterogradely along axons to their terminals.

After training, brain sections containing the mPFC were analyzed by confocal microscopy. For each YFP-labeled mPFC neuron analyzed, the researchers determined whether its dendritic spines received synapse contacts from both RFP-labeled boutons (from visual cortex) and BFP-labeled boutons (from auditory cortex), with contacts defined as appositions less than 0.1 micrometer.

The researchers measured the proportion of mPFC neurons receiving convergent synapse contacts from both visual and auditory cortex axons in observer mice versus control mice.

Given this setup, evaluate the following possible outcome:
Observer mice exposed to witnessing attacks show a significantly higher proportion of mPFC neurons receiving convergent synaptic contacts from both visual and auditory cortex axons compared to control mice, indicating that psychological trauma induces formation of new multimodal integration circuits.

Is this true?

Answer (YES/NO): YES